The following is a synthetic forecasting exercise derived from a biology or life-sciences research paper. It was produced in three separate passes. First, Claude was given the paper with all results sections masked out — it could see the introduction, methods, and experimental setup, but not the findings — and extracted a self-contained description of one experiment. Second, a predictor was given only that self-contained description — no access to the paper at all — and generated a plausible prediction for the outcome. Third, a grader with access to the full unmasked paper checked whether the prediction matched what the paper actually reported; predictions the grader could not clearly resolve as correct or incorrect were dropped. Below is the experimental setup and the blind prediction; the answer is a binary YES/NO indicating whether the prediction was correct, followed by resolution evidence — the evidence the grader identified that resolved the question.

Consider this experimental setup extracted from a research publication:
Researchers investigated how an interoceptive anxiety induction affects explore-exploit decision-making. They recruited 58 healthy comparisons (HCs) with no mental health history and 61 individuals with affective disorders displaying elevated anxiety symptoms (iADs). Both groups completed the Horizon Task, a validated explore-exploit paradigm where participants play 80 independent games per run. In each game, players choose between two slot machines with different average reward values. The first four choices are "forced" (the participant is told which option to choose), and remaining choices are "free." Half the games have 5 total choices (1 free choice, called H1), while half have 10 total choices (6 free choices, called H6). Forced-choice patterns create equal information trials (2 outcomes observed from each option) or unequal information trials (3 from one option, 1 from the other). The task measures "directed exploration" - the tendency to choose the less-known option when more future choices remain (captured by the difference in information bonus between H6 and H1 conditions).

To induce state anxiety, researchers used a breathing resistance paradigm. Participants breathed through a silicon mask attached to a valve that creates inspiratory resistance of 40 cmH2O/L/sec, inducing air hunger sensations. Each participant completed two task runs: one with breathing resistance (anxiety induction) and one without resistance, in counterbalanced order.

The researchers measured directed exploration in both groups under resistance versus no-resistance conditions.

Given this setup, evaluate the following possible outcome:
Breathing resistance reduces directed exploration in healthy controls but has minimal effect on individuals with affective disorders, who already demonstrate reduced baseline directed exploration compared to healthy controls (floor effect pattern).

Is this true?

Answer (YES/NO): NO